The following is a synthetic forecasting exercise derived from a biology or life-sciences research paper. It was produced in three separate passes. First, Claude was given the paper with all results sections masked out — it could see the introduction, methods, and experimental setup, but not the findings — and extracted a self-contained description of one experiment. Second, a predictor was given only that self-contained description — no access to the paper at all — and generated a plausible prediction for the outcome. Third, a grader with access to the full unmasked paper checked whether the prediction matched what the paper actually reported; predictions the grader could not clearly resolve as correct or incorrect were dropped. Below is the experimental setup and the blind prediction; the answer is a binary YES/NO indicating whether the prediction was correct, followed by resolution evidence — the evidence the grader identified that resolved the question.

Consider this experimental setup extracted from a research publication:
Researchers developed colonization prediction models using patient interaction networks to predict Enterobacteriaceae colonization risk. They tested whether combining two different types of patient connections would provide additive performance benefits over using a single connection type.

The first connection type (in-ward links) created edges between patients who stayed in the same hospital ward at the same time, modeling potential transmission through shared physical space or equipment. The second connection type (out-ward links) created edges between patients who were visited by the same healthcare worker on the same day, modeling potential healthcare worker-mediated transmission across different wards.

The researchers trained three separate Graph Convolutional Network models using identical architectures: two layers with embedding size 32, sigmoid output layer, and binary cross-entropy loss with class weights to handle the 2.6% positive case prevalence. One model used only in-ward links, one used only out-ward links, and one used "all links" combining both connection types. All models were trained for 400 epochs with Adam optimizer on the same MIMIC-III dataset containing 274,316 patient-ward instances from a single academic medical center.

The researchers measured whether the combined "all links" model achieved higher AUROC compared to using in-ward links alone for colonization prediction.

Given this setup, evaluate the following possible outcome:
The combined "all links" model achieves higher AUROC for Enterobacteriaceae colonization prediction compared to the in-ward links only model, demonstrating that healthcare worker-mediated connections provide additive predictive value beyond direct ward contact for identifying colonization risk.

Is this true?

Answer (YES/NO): NO